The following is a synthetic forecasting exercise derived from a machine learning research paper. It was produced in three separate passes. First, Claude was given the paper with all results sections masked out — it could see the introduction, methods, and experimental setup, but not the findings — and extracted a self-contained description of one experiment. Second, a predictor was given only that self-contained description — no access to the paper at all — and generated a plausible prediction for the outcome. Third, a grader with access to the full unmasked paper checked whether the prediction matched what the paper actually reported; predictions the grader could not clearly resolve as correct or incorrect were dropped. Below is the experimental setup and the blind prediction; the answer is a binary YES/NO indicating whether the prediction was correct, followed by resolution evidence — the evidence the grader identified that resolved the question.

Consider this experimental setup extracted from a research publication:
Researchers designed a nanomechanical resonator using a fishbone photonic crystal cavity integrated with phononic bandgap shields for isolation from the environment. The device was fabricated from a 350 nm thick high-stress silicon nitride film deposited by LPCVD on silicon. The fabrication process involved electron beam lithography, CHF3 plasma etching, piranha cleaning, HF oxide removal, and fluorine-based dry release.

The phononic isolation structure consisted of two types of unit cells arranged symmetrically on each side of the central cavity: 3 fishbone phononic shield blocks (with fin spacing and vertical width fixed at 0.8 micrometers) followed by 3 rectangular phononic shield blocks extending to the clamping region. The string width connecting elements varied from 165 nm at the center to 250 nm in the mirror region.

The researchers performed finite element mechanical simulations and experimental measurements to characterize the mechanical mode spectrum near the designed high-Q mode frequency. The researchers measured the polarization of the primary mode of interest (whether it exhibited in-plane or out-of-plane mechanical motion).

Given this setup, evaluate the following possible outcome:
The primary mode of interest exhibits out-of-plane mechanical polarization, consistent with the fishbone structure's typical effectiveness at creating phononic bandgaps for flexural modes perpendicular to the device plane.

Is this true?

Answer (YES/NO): NO